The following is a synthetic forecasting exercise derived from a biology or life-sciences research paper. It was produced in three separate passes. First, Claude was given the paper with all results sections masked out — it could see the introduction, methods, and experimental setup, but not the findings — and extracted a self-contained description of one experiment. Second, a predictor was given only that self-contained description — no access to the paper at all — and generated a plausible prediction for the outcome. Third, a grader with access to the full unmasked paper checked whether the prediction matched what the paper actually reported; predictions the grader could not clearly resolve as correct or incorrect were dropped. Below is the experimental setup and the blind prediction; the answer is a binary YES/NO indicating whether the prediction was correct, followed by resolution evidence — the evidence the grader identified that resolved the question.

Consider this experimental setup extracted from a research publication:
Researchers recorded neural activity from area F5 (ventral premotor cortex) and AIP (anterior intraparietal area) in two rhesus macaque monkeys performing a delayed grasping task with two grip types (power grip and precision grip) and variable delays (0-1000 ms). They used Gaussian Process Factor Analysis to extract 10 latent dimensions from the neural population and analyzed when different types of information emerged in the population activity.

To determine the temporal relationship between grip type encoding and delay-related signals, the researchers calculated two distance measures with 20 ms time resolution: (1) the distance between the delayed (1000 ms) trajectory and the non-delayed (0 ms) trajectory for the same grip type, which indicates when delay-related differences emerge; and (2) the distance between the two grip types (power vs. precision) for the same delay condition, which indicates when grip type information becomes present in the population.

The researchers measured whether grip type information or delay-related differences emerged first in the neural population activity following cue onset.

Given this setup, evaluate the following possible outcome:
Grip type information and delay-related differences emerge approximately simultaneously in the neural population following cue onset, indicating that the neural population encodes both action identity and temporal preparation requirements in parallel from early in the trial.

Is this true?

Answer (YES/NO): NO